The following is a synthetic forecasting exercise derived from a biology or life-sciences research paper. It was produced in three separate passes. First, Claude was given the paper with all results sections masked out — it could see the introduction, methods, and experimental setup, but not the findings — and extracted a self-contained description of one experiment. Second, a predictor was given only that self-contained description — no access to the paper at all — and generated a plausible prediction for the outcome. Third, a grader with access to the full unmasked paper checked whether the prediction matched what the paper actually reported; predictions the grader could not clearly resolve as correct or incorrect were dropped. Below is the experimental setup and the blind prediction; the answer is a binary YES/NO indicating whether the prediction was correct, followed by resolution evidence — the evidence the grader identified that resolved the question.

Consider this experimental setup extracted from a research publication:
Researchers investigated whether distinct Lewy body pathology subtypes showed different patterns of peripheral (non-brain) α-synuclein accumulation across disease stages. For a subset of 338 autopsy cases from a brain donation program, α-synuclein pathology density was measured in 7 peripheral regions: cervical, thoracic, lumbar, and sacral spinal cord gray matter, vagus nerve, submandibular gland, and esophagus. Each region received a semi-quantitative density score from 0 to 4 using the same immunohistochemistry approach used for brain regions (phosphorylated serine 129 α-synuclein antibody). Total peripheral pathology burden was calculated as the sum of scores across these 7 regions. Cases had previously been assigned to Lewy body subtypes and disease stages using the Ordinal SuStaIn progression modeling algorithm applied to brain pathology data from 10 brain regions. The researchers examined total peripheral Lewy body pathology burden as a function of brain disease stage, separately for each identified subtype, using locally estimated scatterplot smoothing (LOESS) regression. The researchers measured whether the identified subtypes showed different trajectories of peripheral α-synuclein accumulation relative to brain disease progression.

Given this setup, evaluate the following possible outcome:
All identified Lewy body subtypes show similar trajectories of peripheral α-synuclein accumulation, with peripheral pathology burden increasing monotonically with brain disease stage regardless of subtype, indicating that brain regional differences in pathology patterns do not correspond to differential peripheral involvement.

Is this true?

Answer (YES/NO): NO